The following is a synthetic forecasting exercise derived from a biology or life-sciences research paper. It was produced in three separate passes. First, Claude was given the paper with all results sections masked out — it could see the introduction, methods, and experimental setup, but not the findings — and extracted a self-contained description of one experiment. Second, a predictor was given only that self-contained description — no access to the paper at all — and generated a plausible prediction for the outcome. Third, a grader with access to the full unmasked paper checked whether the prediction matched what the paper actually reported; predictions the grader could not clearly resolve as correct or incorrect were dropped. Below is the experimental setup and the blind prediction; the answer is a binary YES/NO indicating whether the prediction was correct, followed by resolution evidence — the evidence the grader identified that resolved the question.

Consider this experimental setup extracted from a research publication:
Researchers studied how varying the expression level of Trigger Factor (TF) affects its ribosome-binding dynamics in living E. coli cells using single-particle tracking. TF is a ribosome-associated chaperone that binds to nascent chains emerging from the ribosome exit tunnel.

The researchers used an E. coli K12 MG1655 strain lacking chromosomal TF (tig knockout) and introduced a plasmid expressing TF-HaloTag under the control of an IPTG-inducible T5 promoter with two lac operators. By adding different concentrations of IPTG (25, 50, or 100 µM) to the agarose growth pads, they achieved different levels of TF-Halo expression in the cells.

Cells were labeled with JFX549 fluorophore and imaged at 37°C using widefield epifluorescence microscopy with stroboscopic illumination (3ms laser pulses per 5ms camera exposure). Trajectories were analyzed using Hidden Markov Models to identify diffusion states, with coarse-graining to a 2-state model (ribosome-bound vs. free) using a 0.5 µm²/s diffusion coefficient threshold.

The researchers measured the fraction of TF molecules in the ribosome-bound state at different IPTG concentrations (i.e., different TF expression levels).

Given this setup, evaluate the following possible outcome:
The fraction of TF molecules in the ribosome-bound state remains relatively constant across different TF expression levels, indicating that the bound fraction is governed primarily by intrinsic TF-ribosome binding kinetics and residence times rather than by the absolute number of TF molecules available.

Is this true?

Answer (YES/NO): NO